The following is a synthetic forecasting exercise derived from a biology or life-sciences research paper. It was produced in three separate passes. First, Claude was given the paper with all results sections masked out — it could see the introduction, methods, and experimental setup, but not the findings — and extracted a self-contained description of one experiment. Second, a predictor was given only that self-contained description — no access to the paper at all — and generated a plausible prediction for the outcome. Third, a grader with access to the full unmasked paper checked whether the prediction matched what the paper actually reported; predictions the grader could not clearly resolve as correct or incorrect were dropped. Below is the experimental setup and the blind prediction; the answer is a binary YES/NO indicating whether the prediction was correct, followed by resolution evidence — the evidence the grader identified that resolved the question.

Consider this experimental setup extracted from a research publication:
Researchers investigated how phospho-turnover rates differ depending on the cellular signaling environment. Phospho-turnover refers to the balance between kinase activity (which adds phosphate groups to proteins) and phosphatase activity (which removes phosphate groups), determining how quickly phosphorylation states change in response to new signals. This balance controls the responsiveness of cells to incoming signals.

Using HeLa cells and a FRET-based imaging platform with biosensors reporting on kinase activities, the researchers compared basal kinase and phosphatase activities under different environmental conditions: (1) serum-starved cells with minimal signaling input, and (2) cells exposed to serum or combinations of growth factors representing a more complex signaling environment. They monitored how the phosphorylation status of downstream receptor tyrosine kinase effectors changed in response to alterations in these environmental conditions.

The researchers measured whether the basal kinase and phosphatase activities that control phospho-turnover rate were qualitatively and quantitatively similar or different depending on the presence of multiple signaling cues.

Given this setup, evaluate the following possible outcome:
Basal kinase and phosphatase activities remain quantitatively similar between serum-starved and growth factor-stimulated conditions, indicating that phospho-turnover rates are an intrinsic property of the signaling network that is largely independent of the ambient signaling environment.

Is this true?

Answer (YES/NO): NO